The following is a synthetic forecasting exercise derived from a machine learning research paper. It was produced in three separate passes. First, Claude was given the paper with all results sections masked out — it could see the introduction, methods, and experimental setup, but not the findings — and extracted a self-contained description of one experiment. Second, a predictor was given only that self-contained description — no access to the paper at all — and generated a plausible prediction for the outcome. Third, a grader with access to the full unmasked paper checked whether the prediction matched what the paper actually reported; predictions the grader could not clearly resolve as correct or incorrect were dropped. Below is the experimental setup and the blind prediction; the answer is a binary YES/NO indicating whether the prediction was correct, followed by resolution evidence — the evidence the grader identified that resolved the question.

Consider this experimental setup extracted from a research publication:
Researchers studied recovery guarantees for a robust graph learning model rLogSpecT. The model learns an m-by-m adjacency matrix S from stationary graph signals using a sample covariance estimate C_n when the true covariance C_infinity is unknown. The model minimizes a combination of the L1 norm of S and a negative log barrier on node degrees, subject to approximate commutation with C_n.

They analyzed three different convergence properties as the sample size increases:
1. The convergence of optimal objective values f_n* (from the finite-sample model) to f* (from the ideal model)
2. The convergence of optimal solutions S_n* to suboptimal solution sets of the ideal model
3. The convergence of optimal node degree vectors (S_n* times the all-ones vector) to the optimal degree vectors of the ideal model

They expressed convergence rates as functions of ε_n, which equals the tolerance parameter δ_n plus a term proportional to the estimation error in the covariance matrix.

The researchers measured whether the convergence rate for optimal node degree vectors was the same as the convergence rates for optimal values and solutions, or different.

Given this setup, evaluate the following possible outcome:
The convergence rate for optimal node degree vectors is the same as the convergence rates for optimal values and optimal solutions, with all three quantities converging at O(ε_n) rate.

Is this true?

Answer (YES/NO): NO